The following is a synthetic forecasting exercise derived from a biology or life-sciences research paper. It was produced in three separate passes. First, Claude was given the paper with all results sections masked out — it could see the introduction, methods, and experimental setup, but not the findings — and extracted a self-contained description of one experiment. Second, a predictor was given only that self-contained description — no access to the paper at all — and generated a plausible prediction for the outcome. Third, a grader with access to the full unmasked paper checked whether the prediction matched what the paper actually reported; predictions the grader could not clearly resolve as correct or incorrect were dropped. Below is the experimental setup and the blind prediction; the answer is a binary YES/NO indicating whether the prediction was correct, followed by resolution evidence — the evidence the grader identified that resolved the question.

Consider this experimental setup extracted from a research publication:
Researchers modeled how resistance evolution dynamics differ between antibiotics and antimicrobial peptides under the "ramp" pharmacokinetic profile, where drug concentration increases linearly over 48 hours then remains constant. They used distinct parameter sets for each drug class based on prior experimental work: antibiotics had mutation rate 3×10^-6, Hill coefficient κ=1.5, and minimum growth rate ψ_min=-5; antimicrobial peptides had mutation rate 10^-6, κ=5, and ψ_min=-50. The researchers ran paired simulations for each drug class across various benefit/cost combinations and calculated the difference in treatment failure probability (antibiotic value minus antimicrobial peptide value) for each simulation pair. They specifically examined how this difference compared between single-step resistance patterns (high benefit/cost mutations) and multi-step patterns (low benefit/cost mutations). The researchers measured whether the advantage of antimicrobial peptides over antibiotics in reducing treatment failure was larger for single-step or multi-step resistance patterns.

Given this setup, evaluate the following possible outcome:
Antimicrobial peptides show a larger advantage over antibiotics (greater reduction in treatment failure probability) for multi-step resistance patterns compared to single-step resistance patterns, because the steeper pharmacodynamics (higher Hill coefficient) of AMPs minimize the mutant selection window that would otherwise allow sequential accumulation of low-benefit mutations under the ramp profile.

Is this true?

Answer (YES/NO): NO